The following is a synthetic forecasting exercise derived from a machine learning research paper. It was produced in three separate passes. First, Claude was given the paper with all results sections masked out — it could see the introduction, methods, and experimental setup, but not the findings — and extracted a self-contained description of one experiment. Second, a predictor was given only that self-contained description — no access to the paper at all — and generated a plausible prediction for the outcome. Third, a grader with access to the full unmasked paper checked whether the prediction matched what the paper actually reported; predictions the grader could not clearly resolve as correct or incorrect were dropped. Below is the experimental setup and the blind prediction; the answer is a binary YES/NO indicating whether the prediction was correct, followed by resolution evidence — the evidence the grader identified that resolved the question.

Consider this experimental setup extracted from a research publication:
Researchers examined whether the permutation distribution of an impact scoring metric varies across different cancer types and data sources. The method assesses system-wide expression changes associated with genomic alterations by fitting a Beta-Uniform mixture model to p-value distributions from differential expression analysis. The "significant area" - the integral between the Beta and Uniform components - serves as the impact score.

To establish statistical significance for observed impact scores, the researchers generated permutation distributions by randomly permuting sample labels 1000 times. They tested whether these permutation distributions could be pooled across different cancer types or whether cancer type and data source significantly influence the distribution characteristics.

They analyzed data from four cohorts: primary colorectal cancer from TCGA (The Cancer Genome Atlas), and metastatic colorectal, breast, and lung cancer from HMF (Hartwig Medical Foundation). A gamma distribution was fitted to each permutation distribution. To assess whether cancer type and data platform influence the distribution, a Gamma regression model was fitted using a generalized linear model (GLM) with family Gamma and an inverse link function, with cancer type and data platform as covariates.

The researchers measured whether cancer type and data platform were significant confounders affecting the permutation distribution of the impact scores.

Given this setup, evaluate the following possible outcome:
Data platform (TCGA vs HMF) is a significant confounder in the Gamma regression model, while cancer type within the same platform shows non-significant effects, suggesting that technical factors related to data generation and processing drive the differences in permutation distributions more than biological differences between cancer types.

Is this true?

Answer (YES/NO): NO